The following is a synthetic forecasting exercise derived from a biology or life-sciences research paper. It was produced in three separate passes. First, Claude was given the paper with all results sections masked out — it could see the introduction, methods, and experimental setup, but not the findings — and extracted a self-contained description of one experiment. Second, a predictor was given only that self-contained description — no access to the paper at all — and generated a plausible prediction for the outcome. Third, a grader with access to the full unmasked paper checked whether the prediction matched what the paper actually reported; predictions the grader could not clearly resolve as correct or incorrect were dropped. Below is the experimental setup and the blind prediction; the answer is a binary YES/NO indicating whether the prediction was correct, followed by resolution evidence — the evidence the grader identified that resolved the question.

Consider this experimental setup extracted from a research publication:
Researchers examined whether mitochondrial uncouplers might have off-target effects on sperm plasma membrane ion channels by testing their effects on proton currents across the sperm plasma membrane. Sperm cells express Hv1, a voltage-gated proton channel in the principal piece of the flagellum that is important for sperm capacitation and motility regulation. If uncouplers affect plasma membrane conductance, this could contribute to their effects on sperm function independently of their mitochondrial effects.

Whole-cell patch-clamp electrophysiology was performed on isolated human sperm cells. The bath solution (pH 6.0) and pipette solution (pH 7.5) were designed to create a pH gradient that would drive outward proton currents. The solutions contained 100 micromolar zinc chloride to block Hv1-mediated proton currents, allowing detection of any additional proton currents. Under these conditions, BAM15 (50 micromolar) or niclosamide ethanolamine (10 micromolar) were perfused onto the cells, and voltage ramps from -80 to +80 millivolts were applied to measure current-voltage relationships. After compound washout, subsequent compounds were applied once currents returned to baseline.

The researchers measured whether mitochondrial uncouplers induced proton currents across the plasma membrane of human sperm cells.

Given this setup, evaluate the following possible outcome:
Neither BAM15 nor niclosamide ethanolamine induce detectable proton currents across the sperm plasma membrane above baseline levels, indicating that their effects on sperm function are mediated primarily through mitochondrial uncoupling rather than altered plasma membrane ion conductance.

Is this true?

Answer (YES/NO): NO